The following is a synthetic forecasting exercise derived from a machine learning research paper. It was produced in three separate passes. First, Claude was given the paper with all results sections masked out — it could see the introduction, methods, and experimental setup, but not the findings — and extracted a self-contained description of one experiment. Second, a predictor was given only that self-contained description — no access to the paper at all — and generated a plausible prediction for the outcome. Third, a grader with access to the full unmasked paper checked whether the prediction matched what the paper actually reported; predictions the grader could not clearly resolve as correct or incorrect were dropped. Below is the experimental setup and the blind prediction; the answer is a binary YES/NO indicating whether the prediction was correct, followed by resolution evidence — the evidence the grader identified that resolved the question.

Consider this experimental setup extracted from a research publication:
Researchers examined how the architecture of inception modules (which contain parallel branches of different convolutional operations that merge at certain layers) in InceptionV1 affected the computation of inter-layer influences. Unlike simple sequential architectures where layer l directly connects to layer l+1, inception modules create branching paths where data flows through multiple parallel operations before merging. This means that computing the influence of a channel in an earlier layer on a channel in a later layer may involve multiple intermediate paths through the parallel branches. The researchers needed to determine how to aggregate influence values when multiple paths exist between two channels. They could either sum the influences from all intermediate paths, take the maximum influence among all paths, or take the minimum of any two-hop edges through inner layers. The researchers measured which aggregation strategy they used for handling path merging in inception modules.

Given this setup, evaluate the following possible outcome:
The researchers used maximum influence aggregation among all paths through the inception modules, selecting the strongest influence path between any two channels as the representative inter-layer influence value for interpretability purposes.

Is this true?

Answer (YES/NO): NO